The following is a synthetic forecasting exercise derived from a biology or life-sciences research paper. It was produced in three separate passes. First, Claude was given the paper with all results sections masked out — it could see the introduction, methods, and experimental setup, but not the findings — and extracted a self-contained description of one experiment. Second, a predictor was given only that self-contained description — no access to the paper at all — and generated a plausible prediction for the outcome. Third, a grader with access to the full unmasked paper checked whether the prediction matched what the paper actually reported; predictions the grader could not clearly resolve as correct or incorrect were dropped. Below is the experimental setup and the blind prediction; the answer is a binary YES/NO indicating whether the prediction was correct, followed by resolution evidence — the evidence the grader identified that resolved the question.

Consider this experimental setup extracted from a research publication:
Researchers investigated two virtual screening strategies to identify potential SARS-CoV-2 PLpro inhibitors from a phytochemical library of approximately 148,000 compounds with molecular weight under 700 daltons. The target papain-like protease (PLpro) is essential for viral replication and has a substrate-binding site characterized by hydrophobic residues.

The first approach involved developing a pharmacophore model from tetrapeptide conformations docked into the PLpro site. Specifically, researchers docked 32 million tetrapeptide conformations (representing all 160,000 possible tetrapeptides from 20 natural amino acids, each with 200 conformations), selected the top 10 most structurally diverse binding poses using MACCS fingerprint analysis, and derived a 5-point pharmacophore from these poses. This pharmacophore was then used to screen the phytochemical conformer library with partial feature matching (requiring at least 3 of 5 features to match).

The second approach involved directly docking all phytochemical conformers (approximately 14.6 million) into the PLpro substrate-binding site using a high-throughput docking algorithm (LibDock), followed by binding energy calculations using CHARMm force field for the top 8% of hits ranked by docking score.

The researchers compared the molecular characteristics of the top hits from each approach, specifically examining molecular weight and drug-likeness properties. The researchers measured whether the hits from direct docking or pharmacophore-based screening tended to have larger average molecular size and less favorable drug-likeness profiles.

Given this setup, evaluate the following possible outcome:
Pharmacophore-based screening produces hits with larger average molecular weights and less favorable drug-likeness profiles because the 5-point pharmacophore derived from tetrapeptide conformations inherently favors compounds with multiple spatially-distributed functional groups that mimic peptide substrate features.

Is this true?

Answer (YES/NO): NO